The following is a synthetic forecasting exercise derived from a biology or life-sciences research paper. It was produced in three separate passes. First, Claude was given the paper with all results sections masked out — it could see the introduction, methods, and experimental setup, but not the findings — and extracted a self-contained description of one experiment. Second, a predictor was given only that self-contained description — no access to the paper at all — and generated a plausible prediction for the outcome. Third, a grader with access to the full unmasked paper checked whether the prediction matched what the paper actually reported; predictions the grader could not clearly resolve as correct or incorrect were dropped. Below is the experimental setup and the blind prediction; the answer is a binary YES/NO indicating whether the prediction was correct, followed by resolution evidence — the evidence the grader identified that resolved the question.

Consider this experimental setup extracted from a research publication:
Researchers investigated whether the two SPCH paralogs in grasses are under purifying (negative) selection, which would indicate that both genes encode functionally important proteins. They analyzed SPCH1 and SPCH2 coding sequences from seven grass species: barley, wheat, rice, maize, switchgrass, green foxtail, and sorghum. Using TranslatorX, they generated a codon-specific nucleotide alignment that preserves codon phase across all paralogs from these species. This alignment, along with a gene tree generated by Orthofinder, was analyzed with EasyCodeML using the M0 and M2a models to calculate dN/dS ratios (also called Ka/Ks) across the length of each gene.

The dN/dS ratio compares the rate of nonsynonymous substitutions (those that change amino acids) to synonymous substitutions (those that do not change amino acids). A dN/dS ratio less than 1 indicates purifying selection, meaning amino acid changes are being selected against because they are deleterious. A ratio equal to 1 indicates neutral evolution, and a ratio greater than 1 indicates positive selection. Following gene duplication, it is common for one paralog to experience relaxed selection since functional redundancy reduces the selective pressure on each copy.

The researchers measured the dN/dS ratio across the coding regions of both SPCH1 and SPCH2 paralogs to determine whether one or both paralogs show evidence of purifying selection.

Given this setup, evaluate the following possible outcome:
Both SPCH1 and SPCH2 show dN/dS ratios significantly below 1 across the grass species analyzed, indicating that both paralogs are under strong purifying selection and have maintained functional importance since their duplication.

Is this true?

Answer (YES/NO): YES